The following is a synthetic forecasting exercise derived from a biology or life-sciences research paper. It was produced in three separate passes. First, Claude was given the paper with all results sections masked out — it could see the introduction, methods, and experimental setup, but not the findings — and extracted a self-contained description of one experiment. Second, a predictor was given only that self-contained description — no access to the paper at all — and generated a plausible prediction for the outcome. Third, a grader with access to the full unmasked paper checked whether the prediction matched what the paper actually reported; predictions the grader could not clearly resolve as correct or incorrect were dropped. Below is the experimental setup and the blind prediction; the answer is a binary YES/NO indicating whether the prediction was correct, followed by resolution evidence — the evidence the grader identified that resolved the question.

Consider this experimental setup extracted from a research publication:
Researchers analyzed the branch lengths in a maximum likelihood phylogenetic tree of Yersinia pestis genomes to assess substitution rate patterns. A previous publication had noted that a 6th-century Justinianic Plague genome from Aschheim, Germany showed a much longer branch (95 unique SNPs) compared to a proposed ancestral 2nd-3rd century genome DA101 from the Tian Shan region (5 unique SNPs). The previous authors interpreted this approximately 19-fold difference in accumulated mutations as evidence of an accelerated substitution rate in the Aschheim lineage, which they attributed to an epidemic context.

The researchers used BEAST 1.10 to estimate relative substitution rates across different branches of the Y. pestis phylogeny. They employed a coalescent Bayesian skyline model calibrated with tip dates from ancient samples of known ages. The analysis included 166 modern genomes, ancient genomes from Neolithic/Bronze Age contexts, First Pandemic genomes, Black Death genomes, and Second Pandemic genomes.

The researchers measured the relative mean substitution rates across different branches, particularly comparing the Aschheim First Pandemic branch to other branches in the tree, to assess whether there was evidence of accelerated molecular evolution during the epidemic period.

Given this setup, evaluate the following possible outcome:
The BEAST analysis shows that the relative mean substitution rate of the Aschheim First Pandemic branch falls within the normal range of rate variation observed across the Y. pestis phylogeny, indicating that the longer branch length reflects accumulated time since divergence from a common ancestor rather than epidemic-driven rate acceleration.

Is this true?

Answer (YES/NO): YES